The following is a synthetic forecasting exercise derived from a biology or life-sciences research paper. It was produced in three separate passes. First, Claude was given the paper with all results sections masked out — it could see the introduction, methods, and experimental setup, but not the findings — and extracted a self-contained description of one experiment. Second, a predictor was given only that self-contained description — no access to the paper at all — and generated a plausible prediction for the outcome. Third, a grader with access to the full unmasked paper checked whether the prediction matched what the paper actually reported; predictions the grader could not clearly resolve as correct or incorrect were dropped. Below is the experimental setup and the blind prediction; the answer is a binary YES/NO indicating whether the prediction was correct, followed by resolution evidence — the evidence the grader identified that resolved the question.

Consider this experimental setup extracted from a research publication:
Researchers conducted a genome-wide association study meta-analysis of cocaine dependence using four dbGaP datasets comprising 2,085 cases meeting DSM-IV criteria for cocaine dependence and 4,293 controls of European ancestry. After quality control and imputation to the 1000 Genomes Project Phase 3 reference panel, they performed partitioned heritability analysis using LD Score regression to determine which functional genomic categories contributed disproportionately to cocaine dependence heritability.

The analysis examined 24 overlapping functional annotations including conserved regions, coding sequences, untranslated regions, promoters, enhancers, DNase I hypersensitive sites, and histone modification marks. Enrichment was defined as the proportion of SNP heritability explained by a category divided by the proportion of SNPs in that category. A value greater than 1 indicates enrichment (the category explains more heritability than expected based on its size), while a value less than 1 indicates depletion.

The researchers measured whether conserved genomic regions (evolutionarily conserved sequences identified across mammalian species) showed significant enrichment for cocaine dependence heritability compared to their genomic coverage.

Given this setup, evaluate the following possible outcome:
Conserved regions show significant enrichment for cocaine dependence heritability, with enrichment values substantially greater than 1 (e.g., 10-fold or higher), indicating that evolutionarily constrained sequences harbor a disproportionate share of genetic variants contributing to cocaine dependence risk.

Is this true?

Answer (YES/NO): NO